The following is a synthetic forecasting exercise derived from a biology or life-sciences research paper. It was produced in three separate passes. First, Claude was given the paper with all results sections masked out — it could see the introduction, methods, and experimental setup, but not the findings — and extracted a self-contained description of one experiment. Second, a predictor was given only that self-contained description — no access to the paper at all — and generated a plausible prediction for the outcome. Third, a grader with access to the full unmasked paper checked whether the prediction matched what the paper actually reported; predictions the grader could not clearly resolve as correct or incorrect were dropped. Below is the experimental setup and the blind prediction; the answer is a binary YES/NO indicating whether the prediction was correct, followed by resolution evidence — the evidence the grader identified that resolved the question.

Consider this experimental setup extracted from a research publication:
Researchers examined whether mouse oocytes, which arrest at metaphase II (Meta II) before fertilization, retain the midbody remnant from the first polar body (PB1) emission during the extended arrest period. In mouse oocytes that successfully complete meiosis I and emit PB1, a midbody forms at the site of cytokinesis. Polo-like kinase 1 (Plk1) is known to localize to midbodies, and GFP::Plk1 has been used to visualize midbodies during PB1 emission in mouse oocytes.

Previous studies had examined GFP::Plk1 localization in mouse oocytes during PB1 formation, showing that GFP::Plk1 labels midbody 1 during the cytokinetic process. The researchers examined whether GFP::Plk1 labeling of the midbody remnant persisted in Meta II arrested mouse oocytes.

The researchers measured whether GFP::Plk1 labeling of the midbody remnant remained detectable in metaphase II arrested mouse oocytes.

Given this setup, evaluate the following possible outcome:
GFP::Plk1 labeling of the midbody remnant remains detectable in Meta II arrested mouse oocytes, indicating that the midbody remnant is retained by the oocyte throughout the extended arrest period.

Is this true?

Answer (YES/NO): NO